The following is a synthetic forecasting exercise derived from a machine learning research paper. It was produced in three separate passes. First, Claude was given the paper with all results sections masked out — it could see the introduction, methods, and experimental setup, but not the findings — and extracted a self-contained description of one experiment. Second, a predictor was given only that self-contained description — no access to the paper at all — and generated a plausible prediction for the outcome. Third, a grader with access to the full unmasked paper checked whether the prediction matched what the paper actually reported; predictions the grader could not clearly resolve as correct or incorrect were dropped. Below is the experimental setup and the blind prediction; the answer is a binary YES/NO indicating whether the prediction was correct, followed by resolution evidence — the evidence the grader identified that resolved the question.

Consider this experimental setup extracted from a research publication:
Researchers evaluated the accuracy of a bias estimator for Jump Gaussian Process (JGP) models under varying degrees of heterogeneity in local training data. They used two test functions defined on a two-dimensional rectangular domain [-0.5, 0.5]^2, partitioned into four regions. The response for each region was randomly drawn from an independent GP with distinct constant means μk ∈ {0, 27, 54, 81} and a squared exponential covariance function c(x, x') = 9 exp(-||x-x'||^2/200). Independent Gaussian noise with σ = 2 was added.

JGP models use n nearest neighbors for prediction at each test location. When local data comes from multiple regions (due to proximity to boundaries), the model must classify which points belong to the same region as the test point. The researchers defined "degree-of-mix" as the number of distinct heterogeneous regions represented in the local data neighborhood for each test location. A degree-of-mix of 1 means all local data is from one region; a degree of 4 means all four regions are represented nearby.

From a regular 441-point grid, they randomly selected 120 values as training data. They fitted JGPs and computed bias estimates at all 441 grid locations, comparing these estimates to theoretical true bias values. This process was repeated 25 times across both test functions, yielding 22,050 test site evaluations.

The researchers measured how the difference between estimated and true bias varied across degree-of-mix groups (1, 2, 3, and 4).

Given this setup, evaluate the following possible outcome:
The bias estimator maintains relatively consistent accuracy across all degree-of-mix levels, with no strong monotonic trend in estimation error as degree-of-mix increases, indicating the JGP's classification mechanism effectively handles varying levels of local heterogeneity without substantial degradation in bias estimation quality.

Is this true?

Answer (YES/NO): NO